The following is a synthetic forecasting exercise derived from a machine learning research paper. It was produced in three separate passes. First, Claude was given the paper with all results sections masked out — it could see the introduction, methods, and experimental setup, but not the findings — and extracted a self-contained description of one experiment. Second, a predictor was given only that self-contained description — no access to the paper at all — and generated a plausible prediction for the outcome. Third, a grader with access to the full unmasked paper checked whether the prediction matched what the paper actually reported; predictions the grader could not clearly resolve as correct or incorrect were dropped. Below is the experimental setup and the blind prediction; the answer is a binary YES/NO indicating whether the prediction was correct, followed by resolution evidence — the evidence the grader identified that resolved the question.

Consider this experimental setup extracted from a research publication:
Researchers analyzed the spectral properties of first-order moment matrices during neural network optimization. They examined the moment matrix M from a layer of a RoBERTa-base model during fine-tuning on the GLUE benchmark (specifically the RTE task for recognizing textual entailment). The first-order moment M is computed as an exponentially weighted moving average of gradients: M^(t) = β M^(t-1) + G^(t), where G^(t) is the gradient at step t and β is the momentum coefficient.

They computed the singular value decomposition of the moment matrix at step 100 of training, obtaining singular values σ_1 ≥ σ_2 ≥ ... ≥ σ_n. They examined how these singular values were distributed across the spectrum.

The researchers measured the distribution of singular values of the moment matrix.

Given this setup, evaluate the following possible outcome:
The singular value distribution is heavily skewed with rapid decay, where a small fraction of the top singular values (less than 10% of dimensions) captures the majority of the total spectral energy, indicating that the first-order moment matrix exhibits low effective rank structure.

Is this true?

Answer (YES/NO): NO